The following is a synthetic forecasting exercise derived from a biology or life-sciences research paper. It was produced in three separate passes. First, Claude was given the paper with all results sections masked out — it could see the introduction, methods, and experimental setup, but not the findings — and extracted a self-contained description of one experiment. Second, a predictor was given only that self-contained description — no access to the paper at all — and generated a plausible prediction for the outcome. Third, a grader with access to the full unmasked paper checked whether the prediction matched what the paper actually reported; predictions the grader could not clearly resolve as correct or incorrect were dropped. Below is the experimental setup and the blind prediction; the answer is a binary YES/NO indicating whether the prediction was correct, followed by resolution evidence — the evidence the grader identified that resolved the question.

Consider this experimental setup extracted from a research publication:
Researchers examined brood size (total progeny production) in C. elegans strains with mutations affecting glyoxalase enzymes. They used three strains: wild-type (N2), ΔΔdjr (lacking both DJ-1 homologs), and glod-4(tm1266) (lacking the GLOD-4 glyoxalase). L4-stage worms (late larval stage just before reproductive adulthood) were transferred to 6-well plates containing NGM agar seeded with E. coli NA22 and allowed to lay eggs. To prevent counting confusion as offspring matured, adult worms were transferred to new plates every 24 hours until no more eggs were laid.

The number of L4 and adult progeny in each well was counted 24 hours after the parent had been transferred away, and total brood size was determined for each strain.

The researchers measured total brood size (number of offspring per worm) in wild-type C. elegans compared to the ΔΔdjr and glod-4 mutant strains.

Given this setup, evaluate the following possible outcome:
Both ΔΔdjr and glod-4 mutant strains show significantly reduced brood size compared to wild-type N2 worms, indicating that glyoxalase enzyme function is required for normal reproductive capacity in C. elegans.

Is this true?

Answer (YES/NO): YES